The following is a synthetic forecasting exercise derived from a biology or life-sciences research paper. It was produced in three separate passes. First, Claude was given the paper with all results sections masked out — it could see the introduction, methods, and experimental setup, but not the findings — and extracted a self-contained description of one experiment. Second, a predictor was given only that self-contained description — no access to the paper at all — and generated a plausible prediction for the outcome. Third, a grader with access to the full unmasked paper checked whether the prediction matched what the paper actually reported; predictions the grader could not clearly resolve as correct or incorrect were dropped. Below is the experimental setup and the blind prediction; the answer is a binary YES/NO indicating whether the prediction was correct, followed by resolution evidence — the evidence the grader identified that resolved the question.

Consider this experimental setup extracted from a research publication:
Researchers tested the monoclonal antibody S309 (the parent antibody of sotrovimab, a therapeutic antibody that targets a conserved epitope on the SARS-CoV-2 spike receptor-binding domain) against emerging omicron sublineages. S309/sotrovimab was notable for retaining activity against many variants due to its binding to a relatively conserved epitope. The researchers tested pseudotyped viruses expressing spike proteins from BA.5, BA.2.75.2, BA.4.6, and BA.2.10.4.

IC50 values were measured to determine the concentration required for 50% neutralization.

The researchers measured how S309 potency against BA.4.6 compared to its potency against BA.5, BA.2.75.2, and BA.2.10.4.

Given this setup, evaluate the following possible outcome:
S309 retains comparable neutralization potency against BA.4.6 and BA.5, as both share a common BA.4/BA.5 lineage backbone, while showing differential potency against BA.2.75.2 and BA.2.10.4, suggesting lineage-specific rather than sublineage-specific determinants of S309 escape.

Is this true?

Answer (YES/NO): NO